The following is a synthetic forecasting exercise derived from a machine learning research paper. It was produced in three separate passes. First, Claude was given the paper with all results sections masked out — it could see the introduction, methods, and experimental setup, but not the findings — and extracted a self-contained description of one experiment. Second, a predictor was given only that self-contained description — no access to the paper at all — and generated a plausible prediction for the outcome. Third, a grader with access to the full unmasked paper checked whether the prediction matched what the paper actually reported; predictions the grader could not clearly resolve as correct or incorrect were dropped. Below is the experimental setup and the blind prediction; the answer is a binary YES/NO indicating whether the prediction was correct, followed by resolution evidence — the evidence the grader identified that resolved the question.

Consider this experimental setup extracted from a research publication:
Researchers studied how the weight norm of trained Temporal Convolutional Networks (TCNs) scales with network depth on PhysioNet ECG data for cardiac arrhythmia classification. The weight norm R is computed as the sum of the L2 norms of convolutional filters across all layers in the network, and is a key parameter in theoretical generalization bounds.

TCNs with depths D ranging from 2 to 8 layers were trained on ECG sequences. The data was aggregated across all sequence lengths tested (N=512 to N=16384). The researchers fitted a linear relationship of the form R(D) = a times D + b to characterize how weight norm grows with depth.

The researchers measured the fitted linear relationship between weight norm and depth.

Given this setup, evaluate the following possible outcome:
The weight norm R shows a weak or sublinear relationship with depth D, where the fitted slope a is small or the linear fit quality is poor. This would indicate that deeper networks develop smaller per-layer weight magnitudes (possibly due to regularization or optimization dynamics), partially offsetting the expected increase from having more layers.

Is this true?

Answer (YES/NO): NO